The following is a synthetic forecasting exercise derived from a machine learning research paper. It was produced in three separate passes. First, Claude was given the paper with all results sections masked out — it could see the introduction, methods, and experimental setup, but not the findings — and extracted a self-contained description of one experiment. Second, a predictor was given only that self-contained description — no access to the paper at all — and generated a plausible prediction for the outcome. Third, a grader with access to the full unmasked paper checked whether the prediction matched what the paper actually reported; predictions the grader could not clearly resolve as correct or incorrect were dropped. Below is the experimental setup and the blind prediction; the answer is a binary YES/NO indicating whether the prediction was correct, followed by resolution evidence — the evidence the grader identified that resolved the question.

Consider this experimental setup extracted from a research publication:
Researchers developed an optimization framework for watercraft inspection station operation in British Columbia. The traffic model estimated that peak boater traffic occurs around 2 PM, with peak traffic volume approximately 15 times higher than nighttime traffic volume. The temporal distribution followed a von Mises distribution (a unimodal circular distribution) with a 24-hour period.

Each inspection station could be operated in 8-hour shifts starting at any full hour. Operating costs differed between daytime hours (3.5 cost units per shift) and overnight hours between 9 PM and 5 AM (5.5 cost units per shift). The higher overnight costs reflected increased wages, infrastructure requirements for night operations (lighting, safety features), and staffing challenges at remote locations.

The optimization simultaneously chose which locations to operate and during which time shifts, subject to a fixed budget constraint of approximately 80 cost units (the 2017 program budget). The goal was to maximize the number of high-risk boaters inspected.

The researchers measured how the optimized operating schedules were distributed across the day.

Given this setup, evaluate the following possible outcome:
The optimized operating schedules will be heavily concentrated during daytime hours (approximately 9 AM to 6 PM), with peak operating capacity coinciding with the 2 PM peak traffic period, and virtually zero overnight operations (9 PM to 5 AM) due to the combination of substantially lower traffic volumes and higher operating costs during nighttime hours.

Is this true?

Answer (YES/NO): NO